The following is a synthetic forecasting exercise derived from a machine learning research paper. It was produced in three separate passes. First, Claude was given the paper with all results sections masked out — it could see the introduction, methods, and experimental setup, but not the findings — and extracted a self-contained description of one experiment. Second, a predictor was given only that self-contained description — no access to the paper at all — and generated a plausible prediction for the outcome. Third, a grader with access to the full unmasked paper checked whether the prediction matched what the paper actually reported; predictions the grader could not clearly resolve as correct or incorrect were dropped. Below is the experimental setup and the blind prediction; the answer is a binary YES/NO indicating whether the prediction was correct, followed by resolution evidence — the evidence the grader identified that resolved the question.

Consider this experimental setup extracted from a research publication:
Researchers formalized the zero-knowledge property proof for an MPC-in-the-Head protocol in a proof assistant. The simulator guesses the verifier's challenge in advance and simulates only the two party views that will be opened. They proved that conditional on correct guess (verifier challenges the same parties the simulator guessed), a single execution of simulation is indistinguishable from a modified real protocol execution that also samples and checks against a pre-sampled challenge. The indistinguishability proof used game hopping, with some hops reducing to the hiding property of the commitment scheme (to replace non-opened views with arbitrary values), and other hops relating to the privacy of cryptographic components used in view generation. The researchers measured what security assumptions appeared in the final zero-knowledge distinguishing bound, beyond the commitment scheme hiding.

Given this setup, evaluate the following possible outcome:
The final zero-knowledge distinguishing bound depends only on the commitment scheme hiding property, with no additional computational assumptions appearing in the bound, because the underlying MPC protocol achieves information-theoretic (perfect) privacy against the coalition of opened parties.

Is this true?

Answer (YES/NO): NO